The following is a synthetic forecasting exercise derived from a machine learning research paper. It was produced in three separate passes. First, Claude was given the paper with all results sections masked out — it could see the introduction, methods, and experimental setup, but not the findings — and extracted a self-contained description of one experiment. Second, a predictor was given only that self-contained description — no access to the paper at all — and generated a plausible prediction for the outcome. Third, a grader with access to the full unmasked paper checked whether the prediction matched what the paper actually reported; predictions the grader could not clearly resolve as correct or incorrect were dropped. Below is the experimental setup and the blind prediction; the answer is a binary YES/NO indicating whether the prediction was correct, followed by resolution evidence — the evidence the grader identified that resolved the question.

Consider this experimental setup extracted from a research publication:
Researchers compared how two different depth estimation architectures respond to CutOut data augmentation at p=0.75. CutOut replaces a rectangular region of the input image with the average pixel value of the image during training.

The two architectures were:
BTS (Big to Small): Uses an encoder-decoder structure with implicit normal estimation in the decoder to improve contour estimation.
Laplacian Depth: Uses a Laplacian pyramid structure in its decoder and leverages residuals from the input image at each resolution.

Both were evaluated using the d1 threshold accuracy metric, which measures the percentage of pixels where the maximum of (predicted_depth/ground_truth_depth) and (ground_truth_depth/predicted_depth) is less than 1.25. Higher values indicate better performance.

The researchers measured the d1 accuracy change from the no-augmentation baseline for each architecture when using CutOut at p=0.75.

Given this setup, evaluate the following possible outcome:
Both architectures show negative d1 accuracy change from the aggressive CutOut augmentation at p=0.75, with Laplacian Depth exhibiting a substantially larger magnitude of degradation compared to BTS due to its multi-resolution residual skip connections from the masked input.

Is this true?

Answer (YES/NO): NO